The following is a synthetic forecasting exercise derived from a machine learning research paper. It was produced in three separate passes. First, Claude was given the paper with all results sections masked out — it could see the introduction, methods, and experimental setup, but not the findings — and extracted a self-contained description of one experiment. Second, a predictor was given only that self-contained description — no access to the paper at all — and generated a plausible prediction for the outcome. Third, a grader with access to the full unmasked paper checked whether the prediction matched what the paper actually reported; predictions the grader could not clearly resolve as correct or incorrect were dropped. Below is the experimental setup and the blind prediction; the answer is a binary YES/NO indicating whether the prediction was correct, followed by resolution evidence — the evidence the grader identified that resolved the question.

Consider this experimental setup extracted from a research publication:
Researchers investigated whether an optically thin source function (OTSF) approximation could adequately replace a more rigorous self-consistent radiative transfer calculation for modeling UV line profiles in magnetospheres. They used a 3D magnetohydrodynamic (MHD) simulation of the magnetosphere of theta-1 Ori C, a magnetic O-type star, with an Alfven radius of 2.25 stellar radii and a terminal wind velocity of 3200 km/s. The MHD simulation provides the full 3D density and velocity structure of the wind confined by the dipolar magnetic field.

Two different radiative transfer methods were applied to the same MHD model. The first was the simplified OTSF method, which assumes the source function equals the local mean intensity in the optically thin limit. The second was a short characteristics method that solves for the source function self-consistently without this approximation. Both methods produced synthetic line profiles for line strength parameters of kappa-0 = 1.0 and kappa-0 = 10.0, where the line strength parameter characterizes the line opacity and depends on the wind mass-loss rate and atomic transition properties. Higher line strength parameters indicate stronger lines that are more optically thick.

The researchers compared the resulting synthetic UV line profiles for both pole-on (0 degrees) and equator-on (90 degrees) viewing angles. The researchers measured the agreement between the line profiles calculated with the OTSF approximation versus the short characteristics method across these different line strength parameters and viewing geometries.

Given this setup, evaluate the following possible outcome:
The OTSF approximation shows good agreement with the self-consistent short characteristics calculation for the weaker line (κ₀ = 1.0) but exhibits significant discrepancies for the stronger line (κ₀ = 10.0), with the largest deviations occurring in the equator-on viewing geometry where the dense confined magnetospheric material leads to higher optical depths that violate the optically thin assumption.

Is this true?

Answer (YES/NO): NO